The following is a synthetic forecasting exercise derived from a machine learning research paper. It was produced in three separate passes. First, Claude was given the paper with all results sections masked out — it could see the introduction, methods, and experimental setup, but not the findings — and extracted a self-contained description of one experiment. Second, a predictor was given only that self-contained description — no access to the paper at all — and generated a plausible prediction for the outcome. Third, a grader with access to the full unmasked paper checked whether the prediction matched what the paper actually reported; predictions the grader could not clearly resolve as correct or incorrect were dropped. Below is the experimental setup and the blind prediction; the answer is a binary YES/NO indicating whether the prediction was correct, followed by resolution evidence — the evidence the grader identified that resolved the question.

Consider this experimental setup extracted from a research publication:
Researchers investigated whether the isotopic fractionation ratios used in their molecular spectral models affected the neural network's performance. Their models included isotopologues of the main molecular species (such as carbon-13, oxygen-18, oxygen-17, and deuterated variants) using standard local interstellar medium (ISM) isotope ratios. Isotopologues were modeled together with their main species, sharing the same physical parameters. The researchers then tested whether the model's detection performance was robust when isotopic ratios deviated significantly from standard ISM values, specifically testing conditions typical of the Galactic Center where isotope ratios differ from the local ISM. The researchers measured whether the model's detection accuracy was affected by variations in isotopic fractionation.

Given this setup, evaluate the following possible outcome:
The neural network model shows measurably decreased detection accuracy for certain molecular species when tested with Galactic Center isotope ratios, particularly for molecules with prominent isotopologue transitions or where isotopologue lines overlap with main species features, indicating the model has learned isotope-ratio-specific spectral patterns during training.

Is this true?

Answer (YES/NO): NO